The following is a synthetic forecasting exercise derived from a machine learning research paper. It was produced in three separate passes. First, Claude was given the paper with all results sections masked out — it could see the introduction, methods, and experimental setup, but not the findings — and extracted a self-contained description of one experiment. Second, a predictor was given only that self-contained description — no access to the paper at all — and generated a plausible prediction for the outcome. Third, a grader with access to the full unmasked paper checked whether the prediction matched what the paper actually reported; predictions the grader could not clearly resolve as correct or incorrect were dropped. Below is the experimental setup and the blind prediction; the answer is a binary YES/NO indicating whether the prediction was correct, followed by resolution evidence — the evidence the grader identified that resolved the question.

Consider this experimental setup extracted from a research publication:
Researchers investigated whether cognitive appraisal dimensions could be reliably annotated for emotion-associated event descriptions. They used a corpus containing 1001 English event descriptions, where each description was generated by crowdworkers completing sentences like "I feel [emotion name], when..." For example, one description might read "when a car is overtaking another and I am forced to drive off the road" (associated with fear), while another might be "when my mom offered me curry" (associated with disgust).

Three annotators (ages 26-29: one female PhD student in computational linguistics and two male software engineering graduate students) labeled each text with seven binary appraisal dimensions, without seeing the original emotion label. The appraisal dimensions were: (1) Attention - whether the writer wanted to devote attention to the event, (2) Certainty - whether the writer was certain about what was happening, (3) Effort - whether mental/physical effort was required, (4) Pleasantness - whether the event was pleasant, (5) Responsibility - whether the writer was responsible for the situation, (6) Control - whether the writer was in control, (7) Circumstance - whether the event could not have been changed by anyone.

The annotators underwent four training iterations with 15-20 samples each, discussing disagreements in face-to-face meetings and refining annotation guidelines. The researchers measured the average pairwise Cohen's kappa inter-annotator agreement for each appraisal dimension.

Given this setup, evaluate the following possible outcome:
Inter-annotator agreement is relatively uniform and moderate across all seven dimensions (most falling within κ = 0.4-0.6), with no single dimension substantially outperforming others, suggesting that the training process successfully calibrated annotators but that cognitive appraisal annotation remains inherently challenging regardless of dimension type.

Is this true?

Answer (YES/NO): NO